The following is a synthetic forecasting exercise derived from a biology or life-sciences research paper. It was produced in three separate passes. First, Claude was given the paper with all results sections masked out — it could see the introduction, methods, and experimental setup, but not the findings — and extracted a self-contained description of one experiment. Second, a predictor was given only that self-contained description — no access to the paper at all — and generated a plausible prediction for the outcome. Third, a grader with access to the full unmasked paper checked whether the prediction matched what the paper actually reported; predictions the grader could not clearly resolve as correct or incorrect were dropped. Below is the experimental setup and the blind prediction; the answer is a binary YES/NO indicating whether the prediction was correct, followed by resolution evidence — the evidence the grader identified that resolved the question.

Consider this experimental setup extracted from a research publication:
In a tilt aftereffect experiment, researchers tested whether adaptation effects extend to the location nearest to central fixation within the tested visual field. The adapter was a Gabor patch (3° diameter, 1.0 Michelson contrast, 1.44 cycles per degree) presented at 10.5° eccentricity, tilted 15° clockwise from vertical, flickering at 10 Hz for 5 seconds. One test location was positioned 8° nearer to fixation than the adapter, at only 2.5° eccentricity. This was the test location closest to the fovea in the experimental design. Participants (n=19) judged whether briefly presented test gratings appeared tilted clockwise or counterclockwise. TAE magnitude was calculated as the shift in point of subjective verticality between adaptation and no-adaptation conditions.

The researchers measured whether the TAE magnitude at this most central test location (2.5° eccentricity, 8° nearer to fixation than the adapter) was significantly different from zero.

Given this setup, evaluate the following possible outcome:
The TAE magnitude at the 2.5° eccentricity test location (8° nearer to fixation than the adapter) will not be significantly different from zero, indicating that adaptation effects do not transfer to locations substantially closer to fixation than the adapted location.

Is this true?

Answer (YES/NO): NO